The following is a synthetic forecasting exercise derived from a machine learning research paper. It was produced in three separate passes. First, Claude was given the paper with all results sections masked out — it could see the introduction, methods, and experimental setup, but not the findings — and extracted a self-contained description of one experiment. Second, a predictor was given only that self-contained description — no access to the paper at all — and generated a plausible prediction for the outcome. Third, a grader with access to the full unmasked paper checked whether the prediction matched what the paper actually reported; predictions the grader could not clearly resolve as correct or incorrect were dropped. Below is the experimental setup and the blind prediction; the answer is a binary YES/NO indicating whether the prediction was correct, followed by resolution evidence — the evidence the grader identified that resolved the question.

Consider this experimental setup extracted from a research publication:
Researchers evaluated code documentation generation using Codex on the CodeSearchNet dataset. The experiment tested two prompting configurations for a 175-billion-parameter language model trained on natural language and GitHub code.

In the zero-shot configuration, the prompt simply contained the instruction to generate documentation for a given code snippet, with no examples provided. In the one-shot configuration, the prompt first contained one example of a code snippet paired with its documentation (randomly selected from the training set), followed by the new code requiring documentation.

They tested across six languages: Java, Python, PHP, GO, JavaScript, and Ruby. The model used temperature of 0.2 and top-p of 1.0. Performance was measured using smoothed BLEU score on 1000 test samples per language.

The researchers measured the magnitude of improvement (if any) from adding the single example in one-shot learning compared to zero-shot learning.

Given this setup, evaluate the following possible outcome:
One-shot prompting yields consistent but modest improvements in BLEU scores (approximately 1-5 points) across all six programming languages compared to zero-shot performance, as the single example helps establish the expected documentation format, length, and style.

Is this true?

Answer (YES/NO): NO